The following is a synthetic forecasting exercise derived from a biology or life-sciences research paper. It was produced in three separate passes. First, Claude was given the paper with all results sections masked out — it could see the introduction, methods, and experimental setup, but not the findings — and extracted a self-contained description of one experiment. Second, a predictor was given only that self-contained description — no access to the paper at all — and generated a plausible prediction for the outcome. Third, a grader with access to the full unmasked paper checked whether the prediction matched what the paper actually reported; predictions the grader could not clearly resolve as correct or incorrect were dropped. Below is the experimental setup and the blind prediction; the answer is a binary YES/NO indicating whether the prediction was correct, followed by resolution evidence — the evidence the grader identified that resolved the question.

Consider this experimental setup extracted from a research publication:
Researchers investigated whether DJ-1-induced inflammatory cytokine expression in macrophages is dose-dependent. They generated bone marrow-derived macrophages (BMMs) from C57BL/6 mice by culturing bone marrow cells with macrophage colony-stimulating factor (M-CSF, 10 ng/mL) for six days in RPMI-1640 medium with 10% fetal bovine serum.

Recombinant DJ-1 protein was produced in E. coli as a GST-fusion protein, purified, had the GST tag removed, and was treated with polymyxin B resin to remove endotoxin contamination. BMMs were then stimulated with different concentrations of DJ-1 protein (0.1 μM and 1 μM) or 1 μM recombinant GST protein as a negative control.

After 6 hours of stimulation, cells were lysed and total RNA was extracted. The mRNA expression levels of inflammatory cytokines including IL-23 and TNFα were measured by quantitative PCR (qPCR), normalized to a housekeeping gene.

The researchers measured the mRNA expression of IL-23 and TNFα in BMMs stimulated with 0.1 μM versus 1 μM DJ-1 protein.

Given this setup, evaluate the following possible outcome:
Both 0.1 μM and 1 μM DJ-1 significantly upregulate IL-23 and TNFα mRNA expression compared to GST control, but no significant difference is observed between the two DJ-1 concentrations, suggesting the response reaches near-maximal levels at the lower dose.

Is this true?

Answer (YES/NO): NO